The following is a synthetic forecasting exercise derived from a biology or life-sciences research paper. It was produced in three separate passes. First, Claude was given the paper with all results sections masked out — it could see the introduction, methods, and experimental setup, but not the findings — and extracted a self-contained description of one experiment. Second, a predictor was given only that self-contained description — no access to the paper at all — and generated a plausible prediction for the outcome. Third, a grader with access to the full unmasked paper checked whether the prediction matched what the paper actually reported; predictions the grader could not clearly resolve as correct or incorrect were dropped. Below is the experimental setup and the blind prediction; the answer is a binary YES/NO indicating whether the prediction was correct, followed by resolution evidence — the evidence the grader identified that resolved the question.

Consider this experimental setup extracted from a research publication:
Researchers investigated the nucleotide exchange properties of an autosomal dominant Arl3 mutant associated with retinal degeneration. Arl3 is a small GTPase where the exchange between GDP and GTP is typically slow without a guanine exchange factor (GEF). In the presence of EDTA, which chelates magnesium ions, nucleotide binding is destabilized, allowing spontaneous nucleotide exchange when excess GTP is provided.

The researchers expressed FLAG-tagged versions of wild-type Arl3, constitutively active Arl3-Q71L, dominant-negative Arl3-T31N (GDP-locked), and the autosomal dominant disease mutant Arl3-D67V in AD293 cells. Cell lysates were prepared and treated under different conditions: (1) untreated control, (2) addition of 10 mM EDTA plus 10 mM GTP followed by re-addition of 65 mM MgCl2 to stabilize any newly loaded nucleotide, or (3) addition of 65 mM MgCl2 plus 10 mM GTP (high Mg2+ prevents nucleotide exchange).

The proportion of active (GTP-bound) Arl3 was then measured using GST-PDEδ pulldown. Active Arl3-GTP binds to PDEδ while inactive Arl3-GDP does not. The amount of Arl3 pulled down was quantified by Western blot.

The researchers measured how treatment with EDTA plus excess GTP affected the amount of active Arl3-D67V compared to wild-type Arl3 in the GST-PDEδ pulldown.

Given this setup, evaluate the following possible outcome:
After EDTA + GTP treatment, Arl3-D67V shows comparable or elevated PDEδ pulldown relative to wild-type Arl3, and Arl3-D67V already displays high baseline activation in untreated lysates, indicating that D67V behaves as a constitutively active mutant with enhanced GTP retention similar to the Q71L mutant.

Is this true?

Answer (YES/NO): YES